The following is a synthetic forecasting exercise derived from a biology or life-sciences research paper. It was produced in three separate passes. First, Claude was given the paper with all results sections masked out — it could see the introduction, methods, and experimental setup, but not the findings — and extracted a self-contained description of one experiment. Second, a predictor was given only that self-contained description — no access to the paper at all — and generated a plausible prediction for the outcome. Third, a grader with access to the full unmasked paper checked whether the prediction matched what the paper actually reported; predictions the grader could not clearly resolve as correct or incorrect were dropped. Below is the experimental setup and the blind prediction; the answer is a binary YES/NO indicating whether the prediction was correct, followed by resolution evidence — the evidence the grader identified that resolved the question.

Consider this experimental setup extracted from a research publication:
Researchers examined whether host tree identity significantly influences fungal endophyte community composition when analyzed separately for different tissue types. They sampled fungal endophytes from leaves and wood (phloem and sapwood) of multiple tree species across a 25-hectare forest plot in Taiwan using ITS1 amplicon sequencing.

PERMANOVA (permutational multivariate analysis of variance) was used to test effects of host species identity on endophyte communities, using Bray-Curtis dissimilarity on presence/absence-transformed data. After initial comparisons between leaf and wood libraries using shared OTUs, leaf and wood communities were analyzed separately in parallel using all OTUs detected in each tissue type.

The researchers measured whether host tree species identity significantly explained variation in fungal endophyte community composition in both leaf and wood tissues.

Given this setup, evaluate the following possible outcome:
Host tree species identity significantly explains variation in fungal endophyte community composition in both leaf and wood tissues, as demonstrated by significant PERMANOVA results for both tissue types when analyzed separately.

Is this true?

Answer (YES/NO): YES